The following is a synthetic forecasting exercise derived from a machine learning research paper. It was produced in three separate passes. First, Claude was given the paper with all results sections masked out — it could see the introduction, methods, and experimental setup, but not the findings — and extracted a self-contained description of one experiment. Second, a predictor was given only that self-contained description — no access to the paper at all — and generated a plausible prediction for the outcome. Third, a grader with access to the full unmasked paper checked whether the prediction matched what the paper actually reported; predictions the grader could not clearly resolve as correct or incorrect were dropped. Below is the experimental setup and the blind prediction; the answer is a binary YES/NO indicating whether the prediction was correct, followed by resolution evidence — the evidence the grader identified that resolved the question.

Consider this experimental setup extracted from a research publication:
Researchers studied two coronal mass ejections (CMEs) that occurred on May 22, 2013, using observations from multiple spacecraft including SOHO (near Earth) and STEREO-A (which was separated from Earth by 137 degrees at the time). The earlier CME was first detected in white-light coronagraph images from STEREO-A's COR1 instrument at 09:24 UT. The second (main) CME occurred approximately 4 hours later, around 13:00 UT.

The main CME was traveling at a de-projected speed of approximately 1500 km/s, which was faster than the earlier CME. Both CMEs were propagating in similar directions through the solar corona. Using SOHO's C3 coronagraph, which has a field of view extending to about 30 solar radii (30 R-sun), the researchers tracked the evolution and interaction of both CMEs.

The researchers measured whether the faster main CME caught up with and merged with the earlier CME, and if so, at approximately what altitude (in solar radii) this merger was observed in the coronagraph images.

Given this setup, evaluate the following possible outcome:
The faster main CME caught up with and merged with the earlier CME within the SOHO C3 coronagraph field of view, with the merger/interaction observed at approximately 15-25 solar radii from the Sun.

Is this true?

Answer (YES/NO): YES